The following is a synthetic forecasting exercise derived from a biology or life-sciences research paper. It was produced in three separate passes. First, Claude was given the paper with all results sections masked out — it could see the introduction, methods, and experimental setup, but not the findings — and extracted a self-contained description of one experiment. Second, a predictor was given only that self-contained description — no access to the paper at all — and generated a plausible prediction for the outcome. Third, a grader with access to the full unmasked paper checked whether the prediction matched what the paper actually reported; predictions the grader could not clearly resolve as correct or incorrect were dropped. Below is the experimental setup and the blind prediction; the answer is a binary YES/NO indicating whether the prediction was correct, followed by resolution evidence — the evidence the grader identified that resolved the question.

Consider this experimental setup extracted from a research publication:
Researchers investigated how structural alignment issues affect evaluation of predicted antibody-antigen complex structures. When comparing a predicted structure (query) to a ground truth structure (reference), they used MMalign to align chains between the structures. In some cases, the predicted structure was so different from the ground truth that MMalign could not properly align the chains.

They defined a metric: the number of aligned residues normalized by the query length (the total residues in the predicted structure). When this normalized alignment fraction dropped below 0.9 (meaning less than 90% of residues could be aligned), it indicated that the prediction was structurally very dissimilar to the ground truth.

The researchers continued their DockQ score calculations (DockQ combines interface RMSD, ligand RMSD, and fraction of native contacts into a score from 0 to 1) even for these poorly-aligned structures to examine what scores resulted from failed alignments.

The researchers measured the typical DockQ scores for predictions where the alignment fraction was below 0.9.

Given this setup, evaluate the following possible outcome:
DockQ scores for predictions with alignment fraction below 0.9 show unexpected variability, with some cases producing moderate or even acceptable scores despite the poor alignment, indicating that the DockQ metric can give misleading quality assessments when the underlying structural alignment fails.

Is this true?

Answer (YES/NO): NO